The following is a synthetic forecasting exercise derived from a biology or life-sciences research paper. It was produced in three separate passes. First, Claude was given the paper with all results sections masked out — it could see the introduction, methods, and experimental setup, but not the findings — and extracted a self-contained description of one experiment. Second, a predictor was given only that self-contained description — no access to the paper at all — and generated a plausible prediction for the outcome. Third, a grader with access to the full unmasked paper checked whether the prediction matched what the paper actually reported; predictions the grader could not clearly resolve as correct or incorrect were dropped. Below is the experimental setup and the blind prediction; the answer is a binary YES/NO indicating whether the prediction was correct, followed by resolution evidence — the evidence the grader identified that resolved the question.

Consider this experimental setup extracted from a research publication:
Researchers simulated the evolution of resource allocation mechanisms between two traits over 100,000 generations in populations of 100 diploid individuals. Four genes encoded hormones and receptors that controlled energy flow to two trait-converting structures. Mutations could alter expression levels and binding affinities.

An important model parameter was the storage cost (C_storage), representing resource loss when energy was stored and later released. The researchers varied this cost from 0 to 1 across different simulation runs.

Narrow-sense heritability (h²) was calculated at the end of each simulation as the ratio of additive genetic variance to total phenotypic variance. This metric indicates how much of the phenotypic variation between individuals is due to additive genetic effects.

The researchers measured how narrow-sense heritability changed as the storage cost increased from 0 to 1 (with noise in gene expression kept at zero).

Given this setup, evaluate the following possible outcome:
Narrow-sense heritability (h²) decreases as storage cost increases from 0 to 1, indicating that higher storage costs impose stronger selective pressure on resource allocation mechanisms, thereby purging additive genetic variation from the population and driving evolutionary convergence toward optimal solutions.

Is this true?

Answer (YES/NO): NO